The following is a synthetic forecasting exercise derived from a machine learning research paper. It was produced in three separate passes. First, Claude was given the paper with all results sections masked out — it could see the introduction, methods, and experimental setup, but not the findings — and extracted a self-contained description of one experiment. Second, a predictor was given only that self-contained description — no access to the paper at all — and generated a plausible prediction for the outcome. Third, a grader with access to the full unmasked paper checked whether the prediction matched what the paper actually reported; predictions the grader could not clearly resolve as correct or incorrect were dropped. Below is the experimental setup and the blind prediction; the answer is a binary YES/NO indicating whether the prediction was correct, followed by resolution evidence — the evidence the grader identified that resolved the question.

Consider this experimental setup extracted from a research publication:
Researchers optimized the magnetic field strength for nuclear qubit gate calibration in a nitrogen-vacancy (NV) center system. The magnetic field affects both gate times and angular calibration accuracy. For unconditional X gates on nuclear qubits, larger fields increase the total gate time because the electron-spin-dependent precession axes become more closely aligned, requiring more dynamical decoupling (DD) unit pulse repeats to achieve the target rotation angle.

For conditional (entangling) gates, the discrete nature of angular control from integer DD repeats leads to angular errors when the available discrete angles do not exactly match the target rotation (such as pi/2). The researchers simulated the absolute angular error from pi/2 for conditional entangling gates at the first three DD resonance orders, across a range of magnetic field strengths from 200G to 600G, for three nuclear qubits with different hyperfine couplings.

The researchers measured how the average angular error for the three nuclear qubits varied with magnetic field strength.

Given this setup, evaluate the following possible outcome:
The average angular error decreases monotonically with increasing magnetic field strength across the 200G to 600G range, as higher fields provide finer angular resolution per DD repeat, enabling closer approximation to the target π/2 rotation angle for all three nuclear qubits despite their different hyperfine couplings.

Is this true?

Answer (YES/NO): NO